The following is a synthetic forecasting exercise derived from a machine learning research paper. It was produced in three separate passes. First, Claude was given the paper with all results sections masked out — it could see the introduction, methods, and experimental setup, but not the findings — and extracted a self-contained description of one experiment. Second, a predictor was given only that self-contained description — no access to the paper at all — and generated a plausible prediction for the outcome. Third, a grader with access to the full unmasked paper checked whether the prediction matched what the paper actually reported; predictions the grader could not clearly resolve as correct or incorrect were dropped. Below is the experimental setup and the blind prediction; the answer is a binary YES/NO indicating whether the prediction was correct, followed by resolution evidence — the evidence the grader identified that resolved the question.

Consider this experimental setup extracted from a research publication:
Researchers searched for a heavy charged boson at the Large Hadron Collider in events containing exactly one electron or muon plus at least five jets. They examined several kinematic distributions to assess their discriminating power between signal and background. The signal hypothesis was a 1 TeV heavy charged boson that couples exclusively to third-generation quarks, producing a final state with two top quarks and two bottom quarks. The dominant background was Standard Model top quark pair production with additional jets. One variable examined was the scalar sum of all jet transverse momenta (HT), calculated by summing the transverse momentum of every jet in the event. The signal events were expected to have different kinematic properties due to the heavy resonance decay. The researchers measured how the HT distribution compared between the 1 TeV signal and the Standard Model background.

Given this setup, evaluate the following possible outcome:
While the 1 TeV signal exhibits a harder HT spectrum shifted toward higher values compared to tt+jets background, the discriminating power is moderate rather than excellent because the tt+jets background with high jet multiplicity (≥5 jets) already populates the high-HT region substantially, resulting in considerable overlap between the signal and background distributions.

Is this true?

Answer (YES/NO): YES